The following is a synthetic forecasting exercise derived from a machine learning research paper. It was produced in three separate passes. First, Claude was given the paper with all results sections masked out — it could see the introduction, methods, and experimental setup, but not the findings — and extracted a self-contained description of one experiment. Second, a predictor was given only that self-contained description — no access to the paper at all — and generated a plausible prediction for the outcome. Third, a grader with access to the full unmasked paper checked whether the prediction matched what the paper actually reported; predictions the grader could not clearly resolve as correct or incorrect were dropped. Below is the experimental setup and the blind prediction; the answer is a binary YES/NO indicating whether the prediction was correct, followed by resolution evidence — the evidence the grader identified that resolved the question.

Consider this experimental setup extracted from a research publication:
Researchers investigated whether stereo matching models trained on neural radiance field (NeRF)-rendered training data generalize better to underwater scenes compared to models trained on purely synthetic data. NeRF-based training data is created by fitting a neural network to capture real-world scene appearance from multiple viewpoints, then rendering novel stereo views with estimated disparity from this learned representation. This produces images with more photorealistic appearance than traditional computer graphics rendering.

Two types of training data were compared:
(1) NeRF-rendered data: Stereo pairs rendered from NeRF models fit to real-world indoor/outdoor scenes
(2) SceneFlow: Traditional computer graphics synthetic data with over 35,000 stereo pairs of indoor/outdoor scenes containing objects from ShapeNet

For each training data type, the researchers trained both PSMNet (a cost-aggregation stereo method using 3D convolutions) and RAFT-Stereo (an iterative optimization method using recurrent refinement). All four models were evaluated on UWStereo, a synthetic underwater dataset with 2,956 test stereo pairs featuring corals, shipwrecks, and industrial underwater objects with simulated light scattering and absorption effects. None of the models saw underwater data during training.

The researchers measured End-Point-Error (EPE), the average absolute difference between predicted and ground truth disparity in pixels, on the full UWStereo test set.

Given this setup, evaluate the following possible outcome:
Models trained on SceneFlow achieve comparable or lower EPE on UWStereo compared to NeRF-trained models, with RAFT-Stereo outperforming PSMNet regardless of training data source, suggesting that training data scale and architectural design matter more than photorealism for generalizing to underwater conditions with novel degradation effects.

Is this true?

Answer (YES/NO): NO